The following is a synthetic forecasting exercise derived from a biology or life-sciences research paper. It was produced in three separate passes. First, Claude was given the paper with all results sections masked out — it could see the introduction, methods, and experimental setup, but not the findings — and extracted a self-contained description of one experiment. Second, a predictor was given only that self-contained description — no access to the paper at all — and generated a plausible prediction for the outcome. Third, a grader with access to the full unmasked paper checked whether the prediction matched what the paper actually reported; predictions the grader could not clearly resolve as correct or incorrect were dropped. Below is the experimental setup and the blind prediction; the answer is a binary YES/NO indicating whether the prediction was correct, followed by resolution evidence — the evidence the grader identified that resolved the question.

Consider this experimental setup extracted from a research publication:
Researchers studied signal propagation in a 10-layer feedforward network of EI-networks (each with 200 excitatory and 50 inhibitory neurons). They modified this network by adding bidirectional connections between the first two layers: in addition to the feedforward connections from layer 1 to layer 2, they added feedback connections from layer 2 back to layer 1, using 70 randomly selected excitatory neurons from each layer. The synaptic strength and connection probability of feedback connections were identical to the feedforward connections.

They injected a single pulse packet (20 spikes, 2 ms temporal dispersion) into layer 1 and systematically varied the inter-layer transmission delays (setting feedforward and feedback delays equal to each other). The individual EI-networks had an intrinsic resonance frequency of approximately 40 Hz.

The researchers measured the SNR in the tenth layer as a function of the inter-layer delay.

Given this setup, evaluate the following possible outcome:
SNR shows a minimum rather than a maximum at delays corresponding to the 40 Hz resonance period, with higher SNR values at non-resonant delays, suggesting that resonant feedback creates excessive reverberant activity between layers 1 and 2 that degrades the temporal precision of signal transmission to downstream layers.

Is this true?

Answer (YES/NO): NO